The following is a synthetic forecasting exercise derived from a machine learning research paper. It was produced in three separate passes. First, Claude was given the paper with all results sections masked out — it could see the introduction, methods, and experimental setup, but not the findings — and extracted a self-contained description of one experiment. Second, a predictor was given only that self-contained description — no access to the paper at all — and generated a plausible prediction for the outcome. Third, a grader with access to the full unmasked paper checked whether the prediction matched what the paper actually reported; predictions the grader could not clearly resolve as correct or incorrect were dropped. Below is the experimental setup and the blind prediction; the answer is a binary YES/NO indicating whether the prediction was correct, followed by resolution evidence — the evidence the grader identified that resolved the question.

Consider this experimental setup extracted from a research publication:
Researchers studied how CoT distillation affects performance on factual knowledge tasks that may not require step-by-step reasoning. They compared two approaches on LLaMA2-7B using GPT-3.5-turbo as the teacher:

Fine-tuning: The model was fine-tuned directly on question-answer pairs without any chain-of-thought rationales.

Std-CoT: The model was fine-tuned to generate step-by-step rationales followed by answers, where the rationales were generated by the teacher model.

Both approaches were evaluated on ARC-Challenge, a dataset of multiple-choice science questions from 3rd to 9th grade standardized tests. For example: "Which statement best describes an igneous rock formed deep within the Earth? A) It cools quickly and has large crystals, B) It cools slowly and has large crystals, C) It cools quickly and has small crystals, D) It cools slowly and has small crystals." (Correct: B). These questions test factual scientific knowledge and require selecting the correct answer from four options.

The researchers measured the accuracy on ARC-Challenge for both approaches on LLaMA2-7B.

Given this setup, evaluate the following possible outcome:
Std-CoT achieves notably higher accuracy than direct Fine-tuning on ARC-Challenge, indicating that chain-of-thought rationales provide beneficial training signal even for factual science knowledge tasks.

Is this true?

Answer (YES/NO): NO